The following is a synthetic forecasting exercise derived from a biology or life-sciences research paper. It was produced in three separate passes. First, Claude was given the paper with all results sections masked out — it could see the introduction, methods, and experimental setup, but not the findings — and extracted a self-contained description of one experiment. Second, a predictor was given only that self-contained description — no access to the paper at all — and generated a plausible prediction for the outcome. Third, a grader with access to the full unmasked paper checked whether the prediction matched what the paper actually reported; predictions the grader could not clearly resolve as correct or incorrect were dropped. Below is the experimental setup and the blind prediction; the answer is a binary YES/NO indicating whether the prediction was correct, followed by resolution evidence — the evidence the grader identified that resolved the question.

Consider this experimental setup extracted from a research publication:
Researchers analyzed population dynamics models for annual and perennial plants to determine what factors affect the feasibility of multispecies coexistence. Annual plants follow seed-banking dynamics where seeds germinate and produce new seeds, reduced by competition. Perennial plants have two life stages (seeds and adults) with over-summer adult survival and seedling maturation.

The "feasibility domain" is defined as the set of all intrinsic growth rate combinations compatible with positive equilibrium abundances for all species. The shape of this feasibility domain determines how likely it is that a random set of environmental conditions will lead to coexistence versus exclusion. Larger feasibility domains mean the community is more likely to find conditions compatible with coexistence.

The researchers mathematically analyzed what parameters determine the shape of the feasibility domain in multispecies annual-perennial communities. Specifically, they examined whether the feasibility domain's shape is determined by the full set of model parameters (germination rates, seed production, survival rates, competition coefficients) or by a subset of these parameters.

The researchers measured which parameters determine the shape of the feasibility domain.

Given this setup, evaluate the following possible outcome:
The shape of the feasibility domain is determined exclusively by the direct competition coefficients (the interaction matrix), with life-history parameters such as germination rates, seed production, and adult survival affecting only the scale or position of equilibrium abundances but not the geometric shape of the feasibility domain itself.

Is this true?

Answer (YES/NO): YES